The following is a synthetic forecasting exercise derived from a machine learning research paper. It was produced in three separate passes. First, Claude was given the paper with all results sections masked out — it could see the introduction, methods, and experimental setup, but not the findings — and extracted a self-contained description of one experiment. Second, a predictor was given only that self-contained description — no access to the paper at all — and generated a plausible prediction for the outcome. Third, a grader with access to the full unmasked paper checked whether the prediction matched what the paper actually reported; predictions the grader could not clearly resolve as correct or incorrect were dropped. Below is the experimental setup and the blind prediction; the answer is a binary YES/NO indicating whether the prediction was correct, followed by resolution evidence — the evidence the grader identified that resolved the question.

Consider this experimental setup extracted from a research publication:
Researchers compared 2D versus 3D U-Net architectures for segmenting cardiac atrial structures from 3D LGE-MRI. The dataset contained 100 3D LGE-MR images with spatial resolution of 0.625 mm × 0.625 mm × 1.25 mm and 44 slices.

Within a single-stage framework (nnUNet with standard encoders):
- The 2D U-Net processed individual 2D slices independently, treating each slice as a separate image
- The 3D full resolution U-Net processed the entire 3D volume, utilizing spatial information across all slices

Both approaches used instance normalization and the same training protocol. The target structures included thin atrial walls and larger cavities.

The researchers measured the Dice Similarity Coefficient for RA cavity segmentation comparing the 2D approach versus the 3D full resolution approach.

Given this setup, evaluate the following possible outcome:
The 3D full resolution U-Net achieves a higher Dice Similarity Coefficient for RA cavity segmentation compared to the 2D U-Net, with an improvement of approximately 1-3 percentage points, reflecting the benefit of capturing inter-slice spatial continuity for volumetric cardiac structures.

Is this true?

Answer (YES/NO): NO